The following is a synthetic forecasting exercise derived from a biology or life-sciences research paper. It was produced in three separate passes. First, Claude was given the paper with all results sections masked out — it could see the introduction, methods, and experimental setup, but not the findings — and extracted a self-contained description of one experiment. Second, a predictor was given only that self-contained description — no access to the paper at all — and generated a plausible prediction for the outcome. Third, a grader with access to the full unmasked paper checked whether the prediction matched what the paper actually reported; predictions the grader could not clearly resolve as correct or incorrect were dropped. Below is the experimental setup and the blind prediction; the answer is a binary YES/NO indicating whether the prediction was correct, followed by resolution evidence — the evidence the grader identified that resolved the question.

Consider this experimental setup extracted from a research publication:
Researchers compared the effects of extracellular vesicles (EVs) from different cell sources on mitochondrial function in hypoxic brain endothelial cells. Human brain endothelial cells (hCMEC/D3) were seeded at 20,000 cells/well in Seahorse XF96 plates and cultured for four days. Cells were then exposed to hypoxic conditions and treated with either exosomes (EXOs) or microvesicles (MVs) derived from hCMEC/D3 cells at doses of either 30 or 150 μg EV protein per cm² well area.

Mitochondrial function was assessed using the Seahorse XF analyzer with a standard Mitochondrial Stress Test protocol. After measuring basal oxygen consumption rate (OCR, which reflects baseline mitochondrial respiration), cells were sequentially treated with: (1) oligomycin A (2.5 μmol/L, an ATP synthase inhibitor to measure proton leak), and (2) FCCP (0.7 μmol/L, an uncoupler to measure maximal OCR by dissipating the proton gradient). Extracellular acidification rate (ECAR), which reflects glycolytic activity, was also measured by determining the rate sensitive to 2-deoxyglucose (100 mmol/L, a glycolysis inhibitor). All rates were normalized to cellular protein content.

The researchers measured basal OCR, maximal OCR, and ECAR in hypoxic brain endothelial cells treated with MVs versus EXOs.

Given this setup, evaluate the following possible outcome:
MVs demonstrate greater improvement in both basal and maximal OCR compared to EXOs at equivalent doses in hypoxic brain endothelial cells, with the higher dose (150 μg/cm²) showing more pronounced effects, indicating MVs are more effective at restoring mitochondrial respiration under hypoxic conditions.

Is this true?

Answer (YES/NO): YES